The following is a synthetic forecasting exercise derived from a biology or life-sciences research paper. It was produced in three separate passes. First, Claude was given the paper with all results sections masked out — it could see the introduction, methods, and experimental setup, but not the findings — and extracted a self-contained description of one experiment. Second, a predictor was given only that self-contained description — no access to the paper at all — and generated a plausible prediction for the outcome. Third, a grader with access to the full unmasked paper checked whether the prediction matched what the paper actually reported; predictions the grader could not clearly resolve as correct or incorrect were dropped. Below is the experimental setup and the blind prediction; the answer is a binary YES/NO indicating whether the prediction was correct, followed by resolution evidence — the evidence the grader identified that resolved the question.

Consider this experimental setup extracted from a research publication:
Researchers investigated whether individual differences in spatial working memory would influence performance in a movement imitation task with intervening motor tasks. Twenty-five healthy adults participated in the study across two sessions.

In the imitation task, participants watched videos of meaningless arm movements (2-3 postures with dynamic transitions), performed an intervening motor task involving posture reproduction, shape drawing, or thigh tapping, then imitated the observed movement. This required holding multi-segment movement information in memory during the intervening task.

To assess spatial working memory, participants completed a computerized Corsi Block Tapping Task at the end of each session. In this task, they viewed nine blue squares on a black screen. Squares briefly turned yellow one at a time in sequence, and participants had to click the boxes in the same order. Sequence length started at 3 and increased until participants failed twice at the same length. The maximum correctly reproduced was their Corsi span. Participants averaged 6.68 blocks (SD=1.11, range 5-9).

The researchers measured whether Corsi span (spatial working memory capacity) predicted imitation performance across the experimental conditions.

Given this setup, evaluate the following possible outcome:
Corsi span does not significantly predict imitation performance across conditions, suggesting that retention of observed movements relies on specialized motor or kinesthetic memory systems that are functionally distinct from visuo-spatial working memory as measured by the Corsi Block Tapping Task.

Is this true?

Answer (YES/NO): YES